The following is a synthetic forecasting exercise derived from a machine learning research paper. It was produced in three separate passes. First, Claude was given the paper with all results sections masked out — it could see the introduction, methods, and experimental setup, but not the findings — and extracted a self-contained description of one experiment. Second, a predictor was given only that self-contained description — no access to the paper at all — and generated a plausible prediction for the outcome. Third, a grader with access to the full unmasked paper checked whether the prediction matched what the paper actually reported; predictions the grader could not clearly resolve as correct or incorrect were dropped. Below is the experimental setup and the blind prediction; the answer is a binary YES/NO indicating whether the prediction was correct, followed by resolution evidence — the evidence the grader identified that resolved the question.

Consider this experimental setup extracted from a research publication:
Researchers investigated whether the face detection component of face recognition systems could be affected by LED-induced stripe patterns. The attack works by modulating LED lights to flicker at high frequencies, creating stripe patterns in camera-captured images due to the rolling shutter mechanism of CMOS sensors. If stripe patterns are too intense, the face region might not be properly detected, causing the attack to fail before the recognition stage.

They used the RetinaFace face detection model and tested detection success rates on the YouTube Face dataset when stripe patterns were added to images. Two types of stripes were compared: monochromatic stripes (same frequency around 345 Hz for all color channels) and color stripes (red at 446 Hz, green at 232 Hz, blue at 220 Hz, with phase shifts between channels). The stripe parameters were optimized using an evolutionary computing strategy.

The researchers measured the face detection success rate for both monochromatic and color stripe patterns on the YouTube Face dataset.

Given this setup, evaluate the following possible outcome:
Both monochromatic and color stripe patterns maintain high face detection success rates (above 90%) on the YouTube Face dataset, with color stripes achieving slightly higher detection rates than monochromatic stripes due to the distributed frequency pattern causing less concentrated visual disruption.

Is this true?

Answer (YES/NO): NO